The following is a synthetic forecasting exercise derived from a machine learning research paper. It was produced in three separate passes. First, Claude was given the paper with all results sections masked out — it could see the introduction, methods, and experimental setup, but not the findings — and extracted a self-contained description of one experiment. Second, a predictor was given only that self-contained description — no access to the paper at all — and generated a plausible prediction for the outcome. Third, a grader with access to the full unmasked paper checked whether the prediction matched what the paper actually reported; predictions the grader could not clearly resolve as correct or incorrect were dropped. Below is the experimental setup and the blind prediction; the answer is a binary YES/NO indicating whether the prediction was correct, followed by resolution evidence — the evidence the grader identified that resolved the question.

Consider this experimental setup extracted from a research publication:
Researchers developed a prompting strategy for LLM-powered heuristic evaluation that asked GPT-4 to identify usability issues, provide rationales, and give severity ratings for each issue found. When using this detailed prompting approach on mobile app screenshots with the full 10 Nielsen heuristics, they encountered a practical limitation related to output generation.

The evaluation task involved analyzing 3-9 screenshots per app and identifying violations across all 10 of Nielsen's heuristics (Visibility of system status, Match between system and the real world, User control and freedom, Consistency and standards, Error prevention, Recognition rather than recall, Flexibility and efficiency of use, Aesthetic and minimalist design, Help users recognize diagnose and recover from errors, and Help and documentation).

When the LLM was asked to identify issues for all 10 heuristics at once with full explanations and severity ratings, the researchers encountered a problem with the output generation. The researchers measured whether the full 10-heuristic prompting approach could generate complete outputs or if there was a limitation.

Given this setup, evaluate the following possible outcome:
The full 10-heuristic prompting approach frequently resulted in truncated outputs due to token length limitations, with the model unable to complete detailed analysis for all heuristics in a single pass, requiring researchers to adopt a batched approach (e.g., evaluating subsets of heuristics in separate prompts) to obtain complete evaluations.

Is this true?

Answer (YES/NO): YES